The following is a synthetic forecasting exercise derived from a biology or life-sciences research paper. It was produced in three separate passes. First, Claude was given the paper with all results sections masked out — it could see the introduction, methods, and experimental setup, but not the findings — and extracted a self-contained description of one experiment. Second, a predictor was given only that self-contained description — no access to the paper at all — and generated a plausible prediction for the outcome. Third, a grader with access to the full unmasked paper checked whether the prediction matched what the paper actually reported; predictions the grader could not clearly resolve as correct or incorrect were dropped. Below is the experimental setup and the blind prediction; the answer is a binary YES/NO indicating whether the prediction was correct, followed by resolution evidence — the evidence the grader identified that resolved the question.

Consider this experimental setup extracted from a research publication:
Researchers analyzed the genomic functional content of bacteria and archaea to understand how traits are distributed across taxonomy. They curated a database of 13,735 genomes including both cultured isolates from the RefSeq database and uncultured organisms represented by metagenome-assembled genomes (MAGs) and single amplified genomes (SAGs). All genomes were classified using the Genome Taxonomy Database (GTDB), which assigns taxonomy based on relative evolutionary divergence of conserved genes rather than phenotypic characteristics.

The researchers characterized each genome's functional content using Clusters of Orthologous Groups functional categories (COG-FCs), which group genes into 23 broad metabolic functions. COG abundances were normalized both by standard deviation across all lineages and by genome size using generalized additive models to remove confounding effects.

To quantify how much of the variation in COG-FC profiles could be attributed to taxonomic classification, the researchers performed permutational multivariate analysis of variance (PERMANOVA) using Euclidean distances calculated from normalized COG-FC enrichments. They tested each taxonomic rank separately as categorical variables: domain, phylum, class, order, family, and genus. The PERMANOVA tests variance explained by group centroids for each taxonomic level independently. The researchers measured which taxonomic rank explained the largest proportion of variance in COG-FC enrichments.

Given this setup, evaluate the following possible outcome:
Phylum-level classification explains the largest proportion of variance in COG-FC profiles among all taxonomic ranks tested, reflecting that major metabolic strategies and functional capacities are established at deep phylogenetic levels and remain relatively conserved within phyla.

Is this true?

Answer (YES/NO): YES